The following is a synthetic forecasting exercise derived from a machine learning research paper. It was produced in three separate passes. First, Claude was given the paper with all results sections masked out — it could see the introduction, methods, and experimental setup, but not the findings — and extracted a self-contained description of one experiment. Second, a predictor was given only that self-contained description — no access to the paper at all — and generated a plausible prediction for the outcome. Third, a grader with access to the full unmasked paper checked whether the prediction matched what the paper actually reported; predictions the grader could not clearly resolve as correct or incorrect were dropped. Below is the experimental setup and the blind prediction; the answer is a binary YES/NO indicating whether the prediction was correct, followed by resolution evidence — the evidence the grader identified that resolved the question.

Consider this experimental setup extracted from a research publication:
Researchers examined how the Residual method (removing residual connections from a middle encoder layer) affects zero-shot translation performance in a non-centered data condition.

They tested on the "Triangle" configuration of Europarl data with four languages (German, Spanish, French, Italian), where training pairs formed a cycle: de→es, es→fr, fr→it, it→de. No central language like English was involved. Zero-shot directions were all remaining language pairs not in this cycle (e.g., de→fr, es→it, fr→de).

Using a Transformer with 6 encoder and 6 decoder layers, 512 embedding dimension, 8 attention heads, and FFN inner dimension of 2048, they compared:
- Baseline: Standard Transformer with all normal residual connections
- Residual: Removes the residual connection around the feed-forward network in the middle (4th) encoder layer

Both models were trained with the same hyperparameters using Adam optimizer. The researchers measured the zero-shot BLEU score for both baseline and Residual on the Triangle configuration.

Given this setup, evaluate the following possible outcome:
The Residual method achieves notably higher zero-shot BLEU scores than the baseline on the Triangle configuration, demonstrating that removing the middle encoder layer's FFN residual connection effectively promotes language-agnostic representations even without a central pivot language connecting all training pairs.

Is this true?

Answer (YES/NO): YES